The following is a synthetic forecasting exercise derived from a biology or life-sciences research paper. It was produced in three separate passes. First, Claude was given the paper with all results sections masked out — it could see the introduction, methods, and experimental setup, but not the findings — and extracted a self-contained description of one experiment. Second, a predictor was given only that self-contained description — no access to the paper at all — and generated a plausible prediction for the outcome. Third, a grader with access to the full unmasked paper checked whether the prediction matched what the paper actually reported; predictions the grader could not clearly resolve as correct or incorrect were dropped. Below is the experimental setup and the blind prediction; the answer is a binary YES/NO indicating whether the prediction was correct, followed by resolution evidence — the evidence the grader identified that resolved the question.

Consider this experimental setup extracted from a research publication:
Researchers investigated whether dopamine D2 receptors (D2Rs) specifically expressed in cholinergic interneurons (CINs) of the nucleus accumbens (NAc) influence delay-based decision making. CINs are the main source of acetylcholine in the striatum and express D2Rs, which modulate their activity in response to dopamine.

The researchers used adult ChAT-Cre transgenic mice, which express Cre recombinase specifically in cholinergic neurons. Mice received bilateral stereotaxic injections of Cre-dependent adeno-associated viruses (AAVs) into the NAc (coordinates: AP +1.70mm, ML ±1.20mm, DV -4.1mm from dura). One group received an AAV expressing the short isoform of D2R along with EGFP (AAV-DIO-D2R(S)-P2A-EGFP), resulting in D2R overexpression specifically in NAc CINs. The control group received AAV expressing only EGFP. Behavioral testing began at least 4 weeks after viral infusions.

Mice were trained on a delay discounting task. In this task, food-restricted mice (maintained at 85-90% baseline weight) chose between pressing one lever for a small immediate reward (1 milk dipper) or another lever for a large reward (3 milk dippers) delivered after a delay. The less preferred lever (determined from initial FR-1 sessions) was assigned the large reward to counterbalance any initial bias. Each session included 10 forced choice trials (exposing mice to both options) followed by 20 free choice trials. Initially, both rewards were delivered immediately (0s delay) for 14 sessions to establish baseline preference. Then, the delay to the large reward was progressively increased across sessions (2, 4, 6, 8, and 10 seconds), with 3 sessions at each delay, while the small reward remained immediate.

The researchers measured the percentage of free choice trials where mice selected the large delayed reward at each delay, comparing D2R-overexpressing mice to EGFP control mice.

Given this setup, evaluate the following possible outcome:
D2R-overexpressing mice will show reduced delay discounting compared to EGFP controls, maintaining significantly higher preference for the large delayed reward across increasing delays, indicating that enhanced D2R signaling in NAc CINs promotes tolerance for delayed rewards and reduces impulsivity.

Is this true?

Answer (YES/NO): NO